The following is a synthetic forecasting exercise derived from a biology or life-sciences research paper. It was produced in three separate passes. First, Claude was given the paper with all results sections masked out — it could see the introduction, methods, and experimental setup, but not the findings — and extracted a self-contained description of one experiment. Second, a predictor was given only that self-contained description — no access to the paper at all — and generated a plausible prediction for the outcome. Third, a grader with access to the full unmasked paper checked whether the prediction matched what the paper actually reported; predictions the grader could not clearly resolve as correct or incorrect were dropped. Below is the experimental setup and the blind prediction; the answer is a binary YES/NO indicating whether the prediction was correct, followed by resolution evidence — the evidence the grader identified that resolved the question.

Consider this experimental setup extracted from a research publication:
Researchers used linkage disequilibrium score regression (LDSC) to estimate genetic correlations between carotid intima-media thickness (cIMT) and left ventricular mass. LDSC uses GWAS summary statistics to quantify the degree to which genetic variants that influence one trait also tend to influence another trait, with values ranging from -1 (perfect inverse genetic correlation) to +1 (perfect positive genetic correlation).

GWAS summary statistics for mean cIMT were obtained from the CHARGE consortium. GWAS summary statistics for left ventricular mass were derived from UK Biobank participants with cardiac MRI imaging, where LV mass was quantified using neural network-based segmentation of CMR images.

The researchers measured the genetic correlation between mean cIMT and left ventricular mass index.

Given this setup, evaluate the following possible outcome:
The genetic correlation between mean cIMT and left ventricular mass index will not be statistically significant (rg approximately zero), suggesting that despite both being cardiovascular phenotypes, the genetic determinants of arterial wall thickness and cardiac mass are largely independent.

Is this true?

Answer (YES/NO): NO